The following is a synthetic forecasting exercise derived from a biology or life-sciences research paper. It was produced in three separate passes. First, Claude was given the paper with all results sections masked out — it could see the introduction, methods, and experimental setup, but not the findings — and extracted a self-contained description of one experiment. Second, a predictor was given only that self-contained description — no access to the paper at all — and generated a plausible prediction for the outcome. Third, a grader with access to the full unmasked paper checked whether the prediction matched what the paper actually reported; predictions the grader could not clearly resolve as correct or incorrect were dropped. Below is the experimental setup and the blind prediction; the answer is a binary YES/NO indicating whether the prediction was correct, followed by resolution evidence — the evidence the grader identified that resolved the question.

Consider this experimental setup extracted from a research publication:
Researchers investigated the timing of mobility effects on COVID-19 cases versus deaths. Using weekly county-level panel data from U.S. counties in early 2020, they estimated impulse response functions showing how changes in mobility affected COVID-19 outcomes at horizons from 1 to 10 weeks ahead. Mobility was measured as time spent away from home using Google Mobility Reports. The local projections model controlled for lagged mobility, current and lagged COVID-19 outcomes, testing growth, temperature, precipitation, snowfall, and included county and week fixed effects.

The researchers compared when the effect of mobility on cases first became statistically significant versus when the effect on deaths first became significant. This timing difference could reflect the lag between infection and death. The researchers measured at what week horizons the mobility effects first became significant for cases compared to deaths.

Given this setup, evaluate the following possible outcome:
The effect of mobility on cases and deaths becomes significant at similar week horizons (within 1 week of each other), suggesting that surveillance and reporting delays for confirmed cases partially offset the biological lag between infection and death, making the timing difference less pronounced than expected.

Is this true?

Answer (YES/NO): NO